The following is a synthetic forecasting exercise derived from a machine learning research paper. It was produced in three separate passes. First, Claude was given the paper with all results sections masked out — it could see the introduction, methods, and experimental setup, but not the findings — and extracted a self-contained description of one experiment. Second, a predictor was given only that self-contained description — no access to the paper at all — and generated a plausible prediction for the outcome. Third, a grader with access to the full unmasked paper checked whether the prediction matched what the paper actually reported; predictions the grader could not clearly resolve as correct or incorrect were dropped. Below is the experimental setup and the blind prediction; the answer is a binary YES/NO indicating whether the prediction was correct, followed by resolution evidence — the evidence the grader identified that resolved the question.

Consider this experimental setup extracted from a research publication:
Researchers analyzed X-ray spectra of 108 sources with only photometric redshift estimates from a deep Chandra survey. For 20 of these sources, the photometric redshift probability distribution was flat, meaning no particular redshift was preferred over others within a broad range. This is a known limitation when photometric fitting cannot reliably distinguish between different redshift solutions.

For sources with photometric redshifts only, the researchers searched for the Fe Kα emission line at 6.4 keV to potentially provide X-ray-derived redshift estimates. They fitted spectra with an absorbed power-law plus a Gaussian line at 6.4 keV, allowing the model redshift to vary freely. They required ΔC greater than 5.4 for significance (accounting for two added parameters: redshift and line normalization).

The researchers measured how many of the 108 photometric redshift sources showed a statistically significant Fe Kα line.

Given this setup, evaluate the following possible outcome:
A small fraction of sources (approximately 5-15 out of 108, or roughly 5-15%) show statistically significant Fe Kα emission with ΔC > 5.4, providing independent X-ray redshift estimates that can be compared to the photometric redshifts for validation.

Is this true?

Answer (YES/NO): YES